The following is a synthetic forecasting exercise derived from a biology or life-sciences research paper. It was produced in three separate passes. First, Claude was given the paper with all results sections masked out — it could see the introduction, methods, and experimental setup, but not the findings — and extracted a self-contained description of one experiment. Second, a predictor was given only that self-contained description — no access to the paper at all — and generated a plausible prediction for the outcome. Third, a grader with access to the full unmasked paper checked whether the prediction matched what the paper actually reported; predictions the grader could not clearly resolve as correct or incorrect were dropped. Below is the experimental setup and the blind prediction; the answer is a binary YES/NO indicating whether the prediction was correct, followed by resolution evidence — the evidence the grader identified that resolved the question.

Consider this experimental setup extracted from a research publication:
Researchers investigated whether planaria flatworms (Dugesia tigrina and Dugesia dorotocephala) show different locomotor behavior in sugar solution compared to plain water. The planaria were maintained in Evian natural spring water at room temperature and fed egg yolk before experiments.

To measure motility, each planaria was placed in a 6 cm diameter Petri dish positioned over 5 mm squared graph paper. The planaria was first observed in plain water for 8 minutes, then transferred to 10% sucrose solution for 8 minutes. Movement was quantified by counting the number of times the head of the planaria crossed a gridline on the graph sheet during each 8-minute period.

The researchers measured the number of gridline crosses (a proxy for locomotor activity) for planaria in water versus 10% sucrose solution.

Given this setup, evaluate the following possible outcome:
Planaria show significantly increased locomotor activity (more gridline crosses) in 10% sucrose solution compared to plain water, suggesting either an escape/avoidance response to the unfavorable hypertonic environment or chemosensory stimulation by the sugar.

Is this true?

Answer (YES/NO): YES